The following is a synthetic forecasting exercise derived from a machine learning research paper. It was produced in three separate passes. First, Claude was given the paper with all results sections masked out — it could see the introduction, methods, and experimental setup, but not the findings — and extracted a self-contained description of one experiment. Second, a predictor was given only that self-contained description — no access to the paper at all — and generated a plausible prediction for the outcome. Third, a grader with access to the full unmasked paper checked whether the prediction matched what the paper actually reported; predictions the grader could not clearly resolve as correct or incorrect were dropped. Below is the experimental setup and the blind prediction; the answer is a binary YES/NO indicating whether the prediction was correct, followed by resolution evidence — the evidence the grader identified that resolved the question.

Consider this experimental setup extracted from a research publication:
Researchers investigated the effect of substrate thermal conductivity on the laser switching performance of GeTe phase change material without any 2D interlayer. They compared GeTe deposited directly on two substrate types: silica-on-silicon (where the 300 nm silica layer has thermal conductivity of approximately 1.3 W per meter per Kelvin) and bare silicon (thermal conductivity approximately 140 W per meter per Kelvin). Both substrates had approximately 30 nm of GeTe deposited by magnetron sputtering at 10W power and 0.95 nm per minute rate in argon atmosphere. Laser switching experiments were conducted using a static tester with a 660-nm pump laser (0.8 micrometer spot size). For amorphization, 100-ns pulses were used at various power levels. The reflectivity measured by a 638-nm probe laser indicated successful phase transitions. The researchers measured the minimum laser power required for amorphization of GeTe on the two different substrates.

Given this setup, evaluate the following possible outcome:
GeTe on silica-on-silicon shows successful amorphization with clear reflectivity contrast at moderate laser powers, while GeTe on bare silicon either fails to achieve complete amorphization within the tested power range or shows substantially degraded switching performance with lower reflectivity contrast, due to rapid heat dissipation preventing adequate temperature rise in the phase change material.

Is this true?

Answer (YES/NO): YES